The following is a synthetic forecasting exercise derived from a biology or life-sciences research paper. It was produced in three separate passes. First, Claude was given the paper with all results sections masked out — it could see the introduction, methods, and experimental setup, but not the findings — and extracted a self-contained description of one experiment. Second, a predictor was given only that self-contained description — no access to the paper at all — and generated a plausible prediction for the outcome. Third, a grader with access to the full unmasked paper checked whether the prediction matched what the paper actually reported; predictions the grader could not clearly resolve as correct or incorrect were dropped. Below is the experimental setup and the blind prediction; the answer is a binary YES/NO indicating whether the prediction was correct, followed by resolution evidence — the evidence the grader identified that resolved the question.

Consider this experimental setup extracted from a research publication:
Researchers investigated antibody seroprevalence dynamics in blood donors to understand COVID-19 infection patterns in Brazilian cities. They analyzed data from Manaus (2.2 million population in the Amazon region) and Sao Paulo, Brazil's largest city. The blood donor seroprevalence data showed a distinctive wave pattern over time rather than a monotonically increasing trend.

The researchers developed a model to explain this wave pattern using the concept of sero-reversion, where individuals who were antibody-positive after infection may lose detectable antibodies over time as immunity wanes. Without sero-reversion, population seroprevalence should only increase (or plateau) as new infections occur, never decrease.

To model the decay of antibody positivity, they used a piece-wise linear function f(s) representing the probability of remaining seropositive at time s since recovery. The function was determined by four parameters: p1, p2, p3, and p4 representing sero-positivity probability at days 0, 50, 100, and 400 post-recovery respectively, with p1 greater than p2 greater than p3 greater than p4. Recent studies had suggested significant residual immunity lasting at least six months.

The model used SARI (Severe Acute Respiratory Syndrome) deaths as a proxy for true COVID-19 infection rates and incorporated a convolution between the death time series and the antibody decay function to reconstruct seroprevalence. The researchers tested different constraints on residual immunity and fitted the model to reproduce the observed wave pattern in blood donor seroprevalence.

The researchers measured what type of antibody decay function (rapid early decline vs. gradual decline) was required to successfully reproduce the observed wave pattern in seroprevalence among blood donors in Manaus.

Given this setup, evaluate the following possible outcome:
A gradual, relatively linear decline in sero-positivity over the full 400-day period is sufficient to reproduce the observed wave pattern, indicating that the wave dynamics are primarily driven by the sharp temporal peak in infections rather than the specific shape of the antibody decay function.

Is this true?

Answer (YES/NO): NO